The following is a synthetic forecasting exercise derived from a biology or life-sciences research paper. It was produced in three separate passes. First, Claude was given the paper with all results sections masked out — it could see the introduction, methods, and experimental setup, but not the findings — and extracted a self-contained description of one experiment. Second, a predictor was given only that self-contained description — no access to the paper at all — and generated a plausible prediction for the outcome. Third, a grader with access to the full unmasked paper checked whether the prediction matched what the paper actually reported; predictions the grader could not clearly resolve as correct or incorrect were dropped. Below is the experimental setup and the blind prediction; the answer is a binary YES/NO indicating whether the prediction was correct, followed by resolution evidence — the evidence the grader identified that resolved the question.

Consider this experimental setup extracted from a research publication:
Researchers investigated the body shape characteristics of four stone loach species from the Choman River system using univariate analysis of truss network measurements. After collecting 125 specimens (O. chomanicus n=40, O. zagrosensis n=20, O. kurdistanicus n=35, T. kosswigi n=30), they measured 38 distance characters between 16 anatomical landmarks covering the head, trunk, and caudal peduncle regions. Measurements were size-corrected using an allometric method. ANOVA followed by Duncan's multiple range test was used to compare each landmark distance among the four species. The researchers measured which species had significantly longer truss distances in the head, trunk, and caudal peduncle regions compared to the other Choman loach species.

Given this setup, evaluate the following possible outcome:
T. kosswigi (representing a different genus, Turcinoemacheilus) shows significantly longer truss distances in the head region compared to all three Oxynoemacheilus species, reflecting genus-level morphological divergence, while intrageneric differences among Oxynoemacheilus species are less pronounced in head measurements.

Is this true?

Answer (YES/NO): NO